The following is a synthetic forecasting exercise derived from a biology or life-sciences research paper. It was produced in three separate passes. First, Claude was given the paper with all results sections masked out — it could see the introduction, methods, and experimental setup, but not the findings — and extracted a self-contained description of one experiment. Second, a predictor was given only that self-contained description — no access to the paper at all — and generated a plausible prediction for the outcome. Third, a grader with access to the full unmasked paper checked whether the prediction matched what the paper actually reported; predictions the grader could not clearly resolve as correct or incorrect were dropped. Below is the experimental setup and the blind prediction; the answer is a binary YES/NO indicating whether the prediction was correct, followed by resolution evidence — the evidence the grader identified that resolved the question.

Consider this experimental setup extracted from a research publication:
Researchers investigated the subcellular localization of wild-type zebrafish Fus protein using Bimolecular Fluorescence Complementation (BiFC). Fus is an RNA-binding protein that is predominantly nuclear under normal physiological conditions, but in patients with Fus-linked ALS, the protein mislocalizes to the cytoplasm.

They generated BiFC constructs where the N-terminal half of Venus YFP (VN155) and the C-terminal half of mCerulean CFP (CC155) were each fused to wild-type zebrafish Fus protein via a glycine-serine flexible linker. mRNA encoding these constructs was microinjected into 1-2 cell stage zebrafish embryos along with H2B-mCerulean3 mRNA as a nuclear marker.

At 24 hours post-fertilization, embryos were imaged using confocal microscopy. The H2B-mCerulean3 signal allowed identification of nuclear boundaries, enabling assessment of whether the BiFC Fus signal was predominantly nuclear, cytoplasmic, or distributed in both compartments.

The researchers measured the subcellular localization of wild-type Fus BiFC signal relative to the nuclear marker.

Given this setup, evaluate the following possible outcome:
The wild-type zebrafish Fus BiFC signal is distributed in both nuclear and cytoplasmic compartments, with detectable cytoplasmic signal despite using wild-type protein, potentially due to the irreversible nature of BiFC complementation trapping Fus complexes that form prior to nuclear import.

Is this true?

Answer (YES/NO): NO